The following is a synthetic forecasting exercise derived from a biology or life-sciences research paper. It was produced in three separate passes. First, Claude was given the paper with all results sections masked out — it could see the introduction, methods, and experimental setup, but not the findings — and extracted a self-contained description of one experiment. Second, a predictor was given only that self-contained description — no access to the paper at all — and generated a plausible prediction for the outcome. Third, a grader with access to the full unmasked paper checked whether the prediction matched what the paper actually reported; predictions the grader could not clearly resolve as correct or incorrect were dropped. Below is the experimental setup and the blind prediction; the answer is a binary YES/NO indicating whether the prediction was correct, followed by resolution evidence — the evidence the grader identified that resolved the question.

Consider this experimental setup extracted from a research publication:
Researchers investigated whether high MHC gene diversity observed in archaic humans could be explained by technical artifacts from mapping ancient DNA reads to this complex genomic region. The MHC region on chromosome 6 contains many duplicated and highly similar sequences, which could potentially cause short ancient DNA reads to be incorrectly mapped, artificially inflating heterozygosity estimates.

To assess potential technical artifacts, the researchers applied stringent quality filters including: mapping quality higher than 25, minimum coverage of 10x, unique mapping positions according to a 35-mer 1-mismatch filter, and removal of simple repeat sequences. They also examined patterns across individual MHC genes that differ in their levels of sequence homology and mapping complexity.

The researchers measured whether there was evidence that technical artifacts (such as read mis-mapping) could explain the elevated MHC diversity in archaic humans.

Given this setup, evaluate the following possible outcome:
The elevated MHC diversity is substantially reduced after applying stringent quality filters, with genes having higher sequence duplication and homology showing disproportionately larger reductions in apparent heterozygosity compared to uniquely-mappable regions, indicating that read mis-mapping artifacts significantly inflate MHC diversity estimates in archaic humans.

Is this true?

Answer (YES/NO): NO